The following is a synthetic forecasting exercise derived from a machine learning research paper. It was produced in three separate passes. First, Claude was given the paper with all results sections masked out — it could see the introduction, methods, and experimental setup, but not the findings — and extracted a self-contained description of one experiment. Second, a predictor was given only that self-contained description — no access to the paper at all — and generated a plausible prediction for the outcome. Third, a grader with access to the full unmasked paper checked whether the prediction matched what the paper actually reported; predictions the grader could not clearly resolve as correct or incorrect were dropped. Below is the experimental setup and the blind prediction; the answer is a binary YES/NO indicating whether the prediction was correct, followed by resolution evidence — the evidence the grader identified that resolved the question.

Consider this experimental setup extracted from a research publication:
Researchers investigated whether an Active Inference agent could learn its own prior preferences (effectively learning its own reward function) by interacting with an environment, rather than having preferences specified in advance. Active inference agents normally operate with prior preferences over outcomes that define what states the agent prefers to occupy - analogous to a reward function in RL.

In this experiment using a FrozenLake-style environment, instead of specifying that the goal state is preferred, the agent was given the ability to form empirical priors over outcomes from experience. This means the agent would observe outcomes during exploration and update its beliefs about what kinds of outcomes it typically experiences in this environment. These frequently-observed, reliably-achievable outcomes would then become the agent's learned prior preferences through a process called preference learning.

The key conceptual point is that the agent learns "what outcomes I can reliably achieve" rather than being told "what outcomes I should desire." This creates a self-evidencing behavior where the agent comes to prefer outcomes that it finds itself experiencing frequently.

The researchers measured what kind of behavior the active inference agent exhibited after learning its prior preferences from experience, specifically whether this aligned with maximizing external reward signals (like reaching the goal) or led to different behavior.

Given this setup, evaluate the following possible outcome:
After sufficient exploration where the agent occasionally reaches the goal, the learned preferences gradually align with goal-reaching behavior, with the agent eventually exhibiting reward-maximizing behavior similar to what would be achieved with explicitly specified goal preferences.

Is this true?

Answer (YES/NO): NO